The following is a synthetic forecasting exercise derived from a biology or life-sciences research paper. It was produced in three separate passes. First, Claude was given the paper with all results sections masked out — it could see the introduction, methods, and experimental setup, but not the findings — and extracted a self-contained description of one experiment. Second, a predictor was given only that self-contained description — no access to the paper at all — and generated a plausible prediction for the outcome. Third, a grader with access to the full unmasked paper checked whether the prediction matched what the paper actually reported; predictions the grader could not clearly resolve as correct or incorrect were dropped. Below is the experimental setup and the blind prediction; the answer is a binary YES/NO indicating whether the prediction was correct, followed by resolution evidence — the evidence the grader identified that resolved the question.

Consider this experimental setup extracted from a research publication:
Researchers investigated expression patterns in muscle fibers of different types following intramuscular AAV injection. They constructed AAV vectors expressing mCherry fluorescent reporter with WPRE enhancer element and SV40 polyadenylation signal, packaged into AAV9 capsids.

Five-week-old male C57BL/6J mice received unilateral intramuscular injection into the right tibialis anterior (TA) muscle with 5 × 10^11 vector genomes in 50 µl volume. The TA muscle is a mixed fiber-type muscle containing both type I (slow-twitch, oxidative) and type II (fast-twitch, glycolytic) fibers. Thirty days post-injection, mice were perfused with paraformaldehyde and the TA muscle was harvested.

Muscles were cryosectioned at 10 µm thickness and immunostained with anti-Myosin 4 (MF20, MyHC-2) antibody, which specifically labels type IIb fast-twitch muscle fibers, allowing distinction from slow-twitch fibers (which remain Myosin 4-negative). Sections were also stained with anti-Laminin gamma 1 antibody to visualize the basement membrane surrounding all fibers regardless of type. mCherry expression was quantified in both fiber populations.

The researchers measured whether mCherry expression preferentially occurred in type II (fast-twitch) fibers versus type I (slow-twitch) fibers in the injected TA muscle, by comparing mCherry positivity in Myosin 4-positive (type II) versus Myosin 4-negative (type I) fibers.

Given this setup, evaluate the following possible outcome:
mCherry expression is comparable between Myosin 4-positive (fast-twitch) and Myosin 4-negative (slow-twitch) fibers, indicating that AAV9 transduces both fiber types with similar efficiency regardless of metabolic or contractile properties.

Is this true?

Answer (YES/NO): NO